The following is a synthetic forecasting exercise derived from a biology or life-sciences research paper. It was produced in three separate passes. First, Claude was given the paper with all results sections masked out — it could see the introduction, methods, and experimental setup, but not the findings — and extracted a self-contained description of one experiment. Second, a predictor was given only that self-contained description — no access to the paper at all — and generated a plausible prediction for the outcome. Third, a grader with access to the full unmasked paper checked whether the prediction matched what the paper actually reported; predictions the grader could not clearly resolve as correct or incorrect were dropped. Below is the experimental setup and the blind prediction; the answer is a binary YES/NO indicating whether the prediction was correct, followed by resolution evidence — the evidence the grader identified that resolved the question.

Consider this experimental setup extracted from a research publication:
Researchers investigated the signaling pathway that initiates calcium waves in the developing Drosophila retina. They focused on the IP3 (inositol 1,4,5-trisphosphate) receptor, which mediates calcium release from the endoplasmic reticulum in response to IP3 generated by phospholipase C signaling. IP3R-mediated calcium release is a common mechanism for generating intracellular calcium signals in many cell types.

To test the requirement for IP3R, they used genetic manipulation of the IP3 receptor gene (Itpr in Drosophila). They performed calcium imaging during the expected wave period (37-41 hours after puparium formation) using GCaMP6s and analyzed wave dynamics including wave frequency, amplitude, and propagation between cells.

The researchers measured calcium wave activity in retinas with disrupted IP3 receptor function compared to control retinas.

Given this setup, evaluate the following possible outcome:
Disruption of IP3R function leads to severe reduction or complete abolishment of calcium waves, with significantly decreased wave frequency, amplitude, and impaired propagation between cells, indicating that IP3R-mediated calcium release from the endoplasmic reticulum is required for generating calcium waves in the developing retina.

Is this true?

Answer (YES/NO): YES